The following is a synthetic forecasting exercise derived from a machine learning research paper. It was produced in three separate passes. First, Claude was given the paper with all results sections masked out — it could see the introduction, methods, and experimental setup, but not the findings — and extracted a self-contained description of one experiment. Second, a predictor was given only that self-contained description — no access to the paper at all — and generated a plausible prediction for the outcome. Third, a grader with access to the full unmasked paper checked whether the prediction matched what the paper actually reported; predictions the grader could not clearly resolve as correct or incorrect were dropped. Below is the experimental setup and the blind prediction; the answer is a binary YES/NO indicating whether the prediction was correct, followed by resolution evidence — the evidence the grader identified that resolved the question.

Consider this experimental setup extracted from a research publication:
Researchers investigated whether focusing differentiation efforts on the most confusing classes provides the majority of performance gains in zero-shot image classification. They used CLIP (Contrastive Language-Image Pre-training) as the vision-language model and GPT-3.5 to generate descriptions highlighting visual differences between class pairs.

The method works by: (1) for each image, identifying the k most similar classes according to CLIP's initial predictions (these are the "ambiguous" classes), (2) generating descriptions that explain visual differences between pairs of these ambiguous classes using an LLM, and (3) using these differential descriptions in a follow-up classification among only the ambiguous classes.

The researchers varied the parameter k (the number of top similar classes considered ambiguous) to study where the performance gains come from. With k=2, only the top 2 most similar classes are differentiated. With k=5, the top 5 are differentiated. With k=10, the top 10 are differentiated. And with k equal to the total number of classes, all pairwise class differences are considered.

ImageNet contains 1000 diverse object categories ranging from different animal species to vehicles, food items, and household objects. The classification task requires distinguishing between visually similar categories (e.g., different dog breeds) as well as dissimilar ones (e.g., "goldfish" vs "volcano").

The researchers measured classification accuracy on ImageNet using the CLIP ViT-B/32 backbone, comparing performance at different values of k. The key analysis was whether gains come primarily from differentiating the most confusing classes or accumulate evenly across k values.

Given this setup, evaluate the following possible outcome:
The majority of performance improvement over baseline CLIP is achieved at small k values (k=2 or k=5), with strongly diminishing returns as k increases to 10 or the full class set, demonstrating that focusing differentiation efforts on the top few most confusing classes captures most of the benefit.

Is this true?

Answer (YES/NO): YES